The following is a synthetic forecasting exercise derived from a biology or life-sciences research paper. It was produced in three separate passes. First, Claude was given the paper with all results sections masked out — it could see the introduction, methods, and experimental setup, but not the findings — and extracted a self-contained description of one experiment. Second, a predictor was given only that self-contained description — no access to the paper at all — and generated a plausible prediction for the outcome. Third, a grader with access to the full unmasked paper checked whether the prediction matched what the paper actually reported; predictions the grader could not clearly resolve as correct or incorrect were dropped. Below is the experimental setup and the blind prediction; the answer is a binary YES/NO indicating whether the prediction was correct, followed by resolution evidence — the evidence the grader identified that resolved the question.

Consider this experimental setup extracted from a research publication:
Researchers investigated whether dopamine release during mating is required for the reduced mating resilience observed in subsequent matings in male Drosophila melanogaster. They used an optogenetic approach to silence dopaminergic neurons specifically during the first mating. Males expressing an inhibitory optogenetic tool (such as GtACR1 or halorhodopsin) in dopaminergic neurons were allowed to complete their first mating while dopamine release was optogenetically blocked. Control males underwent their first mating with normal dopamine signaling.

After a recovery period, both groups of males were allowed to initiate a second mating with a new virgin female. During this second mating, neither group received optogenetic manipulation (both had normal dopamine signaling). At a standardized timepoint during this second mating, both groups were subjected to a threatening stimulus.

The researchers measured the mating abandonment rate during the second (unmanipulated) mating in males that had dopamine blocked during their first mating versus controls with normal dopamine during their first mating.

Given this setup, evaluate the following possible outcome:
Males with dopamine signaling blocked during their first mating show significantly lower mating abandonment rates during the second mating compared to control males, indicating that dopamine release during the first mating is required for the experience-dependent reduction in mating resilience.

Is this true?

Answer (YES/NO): YES